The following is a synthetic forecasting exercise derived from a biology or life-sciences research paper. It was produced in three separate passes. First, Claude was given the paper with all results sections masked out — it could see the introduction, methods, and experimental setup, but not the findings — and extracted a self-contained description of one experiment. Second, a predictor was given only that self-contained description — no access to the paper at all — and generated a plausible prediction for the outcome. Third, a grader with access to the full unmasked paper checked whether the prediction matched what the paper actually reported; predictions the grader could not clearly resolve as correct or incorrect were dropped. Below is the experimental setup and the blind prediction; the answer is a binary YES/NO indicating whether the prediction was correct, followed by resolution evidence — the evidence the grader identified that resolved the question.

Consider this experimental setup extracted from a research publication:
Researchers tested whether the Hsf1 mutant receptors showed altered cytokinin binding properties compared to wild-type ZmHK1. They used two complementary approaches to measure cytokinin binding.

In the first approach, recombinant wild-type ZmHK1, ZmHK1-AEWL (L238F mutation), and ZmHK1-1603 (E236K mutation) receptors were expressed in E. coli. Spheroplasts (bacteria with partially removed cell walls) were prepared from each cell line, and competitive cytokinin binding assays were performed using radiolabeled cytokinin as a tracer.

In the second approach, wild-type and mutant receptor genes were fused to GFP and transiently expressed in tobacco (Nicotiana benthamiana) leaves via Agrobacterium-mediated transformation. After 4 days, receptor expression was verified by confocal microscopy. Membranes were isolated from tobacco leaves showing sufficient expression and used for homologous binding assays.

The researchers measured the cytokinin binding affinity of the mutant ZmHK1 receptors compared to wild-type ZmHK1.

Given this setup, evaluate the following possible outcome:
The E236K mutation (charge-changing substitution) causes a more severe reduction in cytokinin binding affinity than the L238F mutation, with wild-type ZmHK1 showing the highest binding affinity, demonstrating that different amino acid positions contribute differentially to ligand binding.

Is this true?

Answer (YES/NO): NO